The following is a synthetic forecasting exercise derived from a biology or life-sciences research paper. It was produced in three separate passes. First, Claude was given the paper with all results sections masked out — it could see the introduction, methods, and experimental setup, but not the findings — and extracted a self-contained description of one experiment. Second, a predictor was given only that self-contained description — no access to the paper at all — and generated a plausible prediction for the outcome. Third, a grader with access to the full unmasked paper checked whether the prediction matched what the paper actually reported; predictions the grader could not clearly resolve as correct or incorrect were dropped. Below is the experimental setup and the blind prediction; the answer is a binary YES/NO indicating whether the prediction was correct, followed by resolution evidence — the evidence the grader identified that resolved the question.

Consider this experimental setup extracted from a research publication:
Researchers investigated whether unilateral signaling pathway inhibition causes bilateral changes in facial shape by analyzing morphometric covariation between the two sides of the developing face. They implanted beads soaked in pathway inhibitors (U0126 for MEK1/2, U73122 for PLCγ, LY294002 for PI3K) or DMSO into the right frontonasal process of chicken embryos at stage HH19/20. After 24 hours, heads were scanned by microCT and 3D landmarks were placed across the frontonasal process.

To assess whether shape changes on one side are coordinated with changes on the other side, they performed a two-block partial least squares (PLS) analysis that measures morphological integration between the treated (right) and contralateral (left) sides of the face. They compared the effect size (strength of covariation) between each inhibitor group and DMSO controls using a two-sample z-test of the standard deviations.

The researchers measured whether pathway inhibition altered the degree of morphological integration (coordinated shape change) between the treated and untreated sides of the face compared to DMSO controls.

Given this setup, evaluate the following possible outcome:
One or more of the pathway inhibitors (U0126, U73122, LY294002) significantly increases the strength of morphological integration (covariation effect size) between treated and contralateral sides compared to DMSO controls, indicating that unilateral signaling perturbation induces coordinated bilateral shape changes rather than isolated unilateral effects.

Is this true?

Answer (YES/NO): NO